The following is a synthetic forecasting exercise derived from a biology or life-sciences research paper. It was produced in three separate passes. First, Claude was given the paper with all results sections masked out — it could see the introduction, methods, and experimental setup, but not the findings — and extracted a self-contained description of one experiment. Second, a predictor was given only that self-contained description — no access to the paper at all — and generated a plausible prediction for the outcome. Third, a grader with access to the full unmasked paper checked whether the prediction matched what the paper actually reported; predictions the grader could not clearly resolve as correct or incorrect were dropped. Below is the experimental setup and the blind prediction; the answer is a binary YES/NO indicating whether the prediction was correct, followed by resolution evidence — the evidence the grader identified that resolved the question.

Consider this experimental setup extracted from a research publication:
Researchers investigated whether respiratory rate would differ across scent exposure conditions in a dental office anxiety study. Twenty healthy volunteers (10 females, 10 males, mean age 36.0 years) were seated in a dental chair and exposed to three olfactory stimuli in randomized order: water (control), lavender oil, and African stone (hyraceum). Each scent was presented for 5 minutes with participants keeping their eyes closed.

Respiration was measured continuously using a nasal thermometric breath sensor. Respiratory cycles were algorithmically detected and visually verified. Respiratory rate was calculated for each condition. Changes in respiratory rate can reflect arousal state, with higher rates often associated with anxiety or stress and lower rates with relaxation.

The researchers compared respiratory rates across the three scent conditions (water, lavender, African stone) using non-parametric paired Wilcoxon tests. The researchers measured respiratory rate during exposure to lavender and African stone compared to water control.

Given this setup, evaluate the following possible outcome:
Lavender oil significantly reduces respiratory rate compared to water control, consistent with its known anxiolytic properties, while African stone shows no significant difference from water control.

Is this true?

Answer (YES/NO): NO